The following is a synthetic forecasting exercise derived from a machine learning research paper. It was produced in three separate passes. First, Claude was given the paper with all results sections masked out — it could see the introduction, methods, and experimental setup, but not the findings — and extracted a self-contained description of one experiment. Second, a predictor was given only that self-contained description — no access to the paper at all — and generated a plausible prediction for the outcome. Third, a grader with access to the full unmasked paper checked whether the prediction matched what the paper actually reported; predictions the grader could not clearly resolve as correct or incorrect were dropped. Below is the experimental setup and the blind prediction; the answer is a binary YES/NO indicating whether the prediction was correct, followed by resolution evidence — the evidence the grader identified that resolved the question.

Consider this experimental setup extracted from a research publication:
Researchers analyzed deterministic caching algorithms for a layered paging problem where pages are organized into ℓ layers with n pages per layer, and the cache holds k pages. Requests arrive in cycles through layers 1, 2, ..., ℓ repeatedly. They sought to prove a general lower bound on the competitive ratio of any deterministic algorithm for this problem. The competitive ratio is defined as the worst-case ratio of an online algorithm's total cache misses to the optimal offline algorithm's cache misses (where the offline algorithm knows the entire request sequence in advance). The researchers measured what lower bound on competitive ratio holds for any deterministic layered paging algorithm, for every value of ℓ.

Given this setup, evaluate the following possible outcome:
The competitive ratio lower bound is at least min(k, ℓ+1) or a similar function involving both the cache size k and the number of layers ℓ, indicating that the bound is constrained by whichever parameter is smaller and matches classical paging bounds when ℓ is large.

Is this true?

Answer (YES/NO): NO